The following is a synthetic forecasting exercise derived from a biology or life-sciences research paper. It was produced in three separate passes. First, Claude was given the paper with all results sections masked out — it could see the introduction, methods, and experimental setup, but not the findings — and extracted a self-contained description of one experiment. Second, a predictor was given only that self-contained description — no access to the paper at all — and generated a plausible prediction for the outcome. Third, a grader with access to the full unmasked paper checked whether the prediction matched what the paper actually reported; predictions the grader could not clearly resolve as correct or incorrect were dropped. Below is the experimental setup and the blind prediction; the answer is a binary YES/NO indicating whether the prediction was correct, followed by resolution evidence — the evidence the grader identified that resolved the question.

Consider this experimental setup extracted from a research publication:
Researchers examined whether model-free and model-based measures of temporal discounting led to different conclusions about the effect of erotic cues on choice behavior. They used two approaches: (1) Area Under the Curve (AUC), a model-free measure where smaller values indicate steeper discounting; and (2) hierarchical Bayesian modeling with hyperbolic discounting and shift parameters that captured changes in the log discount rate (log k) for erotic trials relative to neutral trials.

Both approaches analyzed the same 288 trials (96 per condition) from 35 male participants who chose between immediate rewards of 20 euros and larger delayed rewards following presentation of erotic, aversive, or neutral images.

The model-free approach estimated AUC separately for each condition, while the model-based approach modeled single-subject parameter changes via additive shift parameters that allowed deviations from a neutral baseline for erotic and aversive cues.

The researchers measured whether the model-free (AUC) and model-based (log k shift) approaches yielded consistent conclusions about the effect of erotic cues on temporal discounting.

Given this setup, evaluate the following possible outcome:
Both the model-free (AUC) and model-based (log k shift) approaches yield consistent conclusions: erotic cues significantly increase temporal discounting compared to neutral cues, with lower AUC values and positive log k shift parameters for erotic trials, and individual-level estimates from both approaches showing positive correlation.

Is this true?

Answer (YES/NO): NO